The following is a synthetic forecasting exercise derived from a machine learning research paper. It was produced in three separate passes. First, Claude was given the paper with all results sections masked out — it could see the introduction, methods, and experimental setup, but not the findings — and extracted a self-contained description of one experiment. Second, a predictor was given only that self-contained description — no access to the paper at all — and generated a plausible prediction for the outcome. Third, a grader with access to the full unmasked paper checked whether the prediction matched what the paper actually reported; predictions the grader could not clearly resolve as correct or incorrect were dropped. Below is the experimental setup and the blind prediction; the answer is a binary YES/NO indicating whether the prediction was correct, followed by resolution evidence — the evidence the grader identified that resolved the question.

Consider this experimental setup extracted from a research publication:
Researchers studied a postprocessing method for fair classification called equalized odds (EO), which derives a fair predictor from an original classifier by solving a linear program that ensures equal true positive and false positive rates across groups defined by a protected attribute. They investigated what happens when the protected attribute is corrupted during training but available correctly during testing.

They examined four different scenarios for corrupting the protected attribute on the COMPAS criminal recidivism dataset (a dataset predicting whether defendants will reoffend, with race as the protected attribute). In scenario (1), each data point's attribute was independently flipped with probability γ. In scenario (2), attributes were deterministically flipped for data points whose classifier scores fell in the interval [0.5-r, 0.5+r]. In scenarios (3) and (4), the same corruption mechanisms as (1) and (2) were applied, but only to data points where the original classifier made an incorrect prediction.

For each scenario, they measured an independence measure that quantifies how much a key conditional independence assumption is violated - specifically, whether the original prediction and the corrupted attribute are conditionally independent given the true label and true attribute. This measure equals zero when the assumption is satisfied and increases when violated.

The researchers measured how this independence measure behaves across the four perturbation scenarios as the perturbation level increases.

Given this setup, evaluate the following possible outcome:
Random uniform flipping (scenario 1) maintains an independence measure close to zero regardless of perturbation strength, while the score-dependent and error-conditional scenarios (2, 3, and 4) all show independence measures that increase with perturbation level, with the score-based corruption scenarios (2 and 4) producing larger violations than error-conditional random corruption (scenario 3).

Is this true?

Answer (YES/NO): NO